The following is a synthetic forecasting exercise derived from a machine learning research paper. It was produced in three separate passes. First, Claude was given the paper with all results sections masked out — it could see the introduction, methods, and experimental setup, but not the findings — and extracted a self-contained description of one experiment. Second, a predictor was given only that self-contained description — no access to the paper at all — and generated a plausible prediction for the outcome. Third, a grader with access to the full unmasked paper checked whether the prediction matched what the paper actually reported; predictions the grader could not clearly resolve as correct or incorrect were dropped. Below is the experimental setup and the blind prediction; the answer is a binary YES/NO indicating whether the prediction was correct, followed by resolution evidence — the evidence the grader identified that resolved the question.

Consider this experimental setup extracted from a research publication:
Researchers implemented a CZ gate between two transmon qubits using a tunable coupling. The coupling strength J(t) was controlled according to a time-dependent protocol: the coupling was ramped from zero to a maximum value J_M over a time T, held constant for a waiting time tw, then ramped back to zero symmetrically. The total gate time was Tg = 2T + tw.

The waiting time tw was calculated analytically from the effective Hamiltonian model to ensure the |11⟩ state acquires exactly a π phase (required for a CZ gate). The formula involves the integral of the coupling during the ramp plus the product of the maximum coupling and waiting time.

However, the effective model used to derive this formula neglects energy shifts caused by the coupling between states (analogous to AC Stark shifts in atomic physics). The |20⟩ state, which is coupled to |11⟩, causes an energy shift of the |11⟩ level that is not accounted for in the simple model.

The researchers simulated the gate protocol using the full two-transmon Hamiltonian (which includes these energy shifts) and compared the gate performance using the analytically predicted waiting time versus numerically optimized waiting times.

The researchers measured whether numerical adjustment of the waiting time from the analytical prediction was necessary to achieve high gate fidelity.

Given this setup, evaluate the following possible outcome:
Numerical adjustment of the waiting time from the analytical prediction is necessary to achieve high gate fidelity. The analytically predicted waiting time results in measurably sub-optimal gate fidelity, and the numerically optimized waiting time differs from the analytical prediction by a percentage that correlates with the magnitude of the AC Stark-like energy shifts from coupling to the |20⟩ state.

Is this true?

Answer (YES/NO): NO